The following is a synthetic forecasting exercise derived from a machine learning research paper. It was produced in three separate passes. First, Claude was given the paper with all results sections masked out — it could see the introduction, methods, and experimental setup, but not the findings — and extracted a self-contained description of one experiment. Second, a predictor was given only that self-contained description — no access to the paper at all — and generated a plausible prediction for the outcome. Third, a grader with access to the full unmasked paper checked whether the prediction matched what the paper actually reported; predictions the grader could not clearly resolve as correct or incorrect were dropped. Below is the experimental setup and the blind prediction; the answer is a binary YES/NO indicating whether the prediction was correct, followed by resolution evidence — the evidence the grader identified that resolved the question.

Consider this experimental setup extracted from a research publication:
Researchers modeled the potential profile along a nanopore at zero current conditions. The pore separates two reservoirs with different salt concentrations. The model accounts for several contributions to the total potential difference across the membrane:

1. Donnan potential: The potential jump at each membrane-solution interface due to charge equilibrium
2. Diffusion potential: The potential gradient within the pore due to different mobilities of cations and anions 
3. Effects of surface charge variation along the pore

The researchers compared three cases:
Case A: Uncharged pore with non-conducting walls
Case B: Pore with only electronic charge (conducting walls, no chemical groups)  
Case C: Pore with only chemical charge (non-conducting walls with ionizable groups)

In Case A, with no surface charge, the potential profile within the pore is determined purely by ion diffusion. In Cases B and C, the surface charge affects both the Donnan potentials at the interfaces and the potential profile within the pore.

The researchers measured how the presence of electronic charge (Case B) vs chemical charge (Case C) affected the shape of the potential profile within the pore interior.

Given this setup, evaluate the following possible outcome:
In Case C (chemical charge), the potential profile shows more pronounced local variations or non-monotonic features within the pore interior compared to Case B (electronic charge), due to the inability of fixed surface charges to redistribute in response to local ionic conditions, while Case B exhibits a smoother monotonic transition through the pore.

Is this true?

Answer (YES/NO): NO